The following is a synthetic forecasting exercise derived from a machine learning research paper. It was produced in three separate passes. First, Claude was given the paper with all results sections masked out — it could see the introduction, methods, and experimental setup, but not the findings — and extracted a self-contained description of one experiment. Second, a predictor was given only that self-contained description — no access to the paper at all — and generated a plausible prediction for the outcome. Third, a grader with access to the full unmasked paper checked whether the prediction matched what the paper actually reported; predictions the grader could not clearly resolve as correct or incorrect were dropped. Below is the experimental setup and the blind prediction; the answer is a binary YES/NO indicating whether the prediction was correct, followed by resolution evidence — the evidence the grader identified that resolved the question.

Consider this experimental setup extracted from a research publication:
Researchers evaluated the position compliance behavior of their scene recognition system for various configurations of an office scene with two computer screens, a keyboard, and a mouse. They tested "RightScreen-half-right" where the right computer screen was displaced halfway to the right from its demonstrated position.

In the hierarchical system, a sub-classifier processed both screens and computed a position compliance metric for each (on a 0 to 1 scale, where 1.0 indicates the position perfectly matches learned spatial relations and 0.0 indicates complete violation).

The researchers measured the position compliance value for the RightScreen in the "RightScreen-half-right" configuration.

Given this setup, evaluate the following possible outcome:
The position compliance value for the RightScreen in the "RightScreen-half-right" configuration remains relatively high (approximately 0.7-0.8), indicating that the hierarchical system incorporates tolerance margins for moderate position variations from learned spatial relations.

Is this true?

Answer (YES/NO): NO